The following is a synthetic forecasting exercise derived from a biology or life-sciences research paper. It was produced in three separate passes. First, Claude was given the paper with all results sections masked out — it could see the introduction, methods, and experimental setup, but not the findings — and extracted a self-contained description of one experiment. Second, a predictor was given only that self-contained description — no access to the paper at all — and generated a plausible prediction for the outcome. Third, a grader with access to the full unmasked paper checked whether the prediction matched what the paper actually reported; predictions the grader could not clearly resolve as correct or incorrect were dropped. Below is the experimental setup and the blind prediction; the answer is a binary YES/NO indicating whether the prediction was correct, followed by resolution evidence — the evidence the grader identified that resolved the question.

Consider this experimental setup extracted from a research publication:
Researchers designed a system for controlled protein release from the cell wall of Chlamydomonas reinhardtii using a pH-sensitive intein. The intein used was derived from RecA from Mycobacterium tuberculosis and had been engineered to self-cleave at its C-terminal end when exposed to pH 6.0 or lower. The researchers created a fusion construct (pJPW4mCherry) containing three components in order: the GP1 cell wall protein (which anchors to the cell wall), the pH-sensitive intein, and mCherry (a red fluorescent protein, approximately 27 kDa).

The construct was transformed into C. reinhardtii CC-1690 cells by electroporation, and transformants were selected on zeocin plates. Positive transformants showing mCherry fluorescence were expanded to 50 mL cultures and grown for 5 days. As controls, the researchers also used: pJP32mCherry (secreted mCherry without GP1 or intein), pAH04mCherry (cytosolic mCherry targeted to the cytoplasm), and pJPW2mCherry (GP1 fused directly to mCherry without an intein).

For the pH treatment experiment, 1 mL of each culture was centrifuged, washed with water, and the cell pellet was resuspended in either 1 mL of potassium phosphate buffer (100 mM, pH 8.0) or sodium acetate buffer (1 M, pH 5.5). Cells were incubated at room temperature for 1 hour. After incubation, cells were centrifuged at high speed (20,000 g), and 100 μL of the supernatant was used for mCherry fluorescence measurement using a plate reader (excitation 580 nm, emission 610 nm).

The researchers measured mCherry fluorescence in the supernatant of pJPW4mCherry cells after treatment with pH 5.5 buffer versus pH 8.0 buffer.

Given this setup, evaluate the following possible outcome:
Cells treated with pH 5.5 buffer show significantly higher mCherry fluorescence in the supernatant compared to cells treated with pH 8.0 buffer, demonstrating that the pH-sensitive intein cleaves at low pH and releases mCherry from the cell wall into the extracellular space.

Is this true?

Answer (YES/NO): YES